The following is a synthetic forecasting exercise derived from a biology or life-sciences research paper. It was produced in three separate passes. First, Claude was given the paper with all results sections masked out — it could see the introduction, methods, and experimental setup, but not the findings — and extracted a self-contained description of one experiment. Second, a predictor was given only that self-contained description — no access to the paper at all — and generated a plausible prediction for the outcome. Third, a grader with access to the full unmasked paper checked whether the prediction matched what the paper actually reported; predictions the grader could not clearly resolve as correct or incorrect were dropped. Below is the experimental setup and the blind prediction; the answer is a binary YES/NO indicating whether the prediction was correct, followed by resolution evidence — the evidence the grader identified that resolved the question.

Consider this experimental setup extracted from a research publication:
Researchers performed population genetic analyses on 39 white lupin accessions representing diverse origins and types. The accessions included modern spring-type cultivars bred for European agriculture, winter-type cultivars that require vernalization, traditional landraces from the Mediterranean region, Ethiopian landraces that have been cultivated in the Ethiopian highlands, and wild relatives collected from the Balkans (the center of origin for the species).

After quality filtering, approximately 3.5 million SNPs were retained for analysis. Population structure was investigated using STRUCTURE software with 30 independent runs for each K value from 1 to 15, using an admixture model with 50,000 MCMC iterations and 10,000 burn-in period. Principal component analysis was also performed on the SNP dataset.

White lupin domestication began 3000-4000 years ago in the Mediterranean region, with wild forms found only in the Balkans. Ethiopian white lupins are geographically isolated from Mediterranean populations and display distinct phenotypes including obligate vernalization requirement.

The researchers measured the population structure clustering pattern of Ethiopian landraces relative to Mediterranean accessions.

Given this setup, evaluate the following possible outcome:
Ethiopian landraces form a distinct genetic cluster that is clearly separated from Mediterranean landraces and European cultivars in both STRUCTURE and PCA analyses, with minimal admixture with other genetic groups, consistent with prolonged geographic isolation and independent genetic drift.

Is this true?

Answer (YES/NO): YES